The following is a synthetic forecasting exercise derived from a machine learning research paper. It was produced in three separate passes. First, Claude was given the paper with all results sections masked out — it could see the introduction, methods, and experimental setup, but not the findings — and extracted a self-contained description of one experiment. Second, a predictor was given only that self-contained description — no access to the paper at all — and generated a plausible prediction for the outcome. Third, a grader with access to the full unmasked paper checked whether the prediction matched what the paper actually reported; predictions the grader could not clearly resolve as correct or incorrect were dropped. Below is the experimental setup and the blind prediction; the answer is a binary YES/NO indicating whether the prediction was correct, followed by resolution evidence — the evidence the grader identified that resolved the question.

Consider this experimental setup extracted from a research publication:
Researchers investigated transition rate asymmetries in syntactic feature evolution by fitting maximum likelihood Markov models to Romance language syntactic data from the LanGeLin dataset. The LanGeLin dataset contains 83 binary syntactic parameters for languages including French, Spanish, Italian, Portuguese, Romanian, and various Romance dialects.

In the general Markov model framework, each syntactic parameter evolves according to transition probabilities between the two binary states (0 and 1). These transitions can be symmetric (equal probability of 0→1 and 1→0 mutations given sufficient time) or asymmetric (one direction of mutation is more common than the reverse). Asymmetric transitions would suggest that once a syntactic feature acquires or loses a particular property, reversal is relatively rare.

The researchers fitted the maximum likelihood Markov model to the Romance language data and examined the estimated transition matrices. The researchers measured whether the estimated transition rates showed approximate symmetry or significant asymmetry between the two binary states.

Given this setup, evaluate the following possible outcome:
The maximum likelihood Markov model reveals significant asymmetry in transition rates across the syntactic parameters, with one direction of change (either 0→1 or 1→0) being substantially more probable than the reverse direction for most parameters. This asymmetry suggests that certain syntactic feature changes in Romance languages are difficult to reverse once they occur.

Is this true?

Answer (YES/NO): YES